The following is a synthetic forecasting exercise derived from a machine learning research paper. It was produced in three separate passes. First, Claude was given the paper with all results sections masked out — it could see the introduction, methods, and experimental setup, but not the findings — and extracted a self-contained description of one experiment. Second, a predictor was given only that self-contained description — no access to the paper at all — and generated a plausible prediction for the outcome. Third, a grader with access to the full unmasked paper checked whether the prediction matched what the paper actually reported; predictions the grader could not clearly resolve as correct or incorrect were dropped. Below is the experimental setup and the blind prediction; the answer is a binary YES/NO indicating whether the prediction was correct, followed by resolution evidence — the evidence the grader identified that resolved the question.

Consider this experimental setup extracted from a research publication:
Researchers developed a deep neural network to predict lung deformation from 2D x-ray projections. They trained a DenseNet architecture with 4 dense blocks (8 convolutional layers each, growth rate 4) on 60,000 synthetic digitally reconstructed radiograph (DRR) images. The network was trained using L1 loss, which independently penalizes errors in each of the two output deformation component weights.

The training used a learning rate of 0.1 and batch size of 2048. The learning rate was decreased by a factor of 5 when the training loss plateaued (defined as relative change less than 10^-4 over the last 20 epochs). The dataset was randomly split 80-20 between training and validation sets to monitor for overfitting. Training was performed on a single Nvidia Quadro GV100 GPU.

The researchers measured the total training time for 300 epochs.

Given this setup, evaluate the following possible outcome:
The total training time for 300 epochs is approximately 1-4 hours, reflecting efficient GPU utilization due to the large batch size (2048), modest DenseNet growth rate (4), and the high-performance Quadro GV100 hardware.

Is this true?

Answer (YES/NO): YES